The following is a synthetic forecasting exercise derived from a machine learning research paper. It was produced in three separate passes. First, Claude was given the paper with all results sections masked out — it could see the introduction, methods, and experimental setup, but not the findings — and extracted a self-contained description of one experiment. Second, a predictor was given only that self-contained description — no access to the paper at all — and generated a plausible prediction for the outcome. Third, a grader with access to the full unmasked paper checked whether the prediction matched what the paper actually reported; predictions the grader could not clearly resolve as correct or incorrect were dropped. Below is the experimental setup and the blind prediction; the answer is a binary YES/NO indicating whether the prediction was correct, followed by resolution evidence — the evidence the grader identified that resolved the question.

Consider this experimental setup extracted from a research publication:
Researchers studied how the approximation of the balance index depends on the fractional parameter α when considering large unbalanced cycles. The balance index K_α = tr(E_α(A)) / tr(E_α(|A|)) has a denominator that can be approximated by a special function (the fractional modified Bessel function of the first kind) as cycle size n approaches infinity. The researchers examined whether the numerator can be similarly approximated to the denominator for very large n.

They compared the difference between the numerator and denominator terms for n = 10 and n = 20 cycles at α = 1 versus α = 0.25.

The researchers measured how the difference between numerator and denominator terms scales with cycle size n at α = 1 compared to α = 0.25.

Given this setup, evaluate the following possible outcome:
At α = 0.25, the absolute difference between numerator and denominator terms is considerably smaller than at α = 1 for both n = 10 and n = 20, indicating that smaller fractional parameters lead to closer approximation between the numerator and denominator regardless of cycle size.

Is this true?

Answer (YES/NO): NO